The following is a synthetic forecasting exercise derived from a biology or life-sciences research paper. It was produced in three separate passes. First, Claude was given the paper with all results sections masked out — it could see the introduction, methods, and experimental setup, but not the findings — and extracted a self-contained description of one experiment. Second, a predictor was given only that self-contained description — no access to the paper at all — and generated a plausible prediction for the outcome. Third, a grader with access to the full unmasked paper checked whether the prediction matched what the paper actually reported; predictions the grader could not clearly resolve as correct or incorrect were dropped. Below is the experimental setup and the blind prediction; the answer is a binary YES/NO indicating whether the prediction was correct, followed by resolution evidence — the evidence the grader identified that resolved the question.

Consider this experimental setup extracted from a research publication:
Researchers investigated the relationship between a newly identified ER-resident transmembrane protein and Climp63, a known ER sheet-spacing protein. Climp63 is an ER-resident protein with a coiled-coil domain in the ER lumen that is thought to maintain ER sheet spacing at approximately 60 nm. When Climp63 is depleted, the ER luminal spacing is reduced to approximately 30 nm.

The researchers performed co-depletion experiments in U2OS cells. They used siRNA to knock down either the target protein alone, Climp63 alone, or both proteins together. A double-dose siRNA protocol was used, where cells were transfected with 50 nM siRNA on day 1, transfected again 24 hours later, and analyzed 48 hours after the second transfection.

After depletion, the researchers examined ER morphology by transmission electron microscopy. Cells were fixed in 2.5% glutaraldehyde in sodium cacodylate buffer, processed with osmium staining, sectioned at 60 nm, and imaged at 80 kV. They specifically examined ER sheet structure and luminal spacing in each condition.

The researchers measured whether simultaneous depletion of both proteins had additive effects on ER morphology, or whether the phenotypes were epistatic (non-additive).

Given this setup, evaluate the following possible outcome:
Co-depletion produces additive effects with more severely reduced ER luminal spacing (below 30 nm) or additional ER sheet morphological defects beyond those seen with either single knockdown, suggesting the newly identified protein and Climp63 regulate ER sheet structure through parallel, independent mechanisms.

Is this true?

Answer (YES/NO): NO